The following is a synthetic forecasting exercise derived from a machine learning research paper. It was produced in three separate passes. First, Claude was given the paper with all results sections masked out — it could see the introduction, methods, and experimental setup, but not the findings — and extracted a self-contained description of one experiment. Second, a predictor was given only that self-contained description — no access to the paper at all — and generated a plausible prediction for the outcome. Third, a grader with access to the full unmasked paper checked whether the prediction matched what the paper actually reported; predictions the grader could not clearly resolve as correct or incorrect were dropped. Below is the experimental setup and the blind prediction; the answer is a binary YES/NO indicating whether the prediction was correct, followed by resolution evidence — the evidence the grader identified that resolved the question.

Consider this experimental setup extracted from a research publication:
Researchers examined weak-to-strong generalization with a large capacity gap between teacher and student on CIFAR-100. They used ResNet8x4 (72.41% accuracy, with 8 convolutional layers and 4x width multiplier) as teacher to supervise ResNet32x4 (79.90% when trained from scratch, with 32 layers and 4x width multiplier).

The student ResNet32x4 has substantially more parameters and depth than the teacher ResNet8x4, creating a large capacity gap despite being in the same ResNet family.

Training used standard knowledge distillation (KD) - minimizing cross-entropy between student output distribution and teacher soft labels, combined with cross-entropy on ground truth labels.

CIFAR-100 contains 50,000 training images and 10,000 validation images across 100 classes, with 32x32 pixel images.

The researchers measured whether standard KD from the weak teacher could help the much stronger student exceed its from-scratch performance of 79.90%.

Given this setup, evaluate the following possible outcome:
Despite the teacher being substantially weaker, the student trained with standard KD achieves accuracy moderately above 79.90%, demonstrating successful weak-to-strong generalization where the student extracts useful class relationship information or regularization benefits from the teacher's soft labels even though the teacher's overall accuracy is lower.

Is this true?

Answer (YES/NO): NO